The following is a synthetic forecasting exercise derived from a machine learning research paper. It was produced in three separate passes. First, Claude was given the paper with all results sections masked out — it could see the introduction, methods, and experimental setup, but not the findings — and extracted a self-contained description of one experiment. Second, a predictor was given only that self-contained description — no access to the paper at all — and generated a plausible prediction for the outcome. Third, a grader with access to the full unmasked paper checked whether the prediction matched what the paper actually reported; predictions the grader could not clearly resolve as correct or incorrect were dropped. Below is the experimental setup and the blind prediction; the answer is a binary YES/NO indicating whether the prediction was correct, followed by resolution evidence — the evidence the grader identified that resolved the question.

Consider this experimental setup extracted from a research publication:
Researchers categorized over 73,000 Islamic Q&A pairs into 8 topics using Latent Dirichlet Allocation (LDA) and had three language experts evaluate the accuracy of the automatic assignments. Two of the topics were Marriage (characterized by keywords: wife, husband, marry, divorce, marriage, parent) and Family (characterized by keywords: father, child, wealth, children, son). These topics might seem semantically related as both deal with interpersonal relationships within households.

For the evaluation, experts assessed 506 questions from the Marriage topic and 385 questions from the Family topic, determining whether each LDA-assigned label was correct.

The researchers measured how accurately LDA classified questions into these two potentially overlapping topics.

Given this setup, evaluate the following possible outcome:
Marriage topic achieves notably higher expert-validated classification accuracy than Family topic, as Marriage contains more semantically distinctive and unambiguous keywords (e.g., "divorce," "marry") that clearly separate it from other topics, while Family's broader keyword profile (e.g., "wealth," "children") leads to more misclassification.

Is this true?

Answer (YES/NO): YES